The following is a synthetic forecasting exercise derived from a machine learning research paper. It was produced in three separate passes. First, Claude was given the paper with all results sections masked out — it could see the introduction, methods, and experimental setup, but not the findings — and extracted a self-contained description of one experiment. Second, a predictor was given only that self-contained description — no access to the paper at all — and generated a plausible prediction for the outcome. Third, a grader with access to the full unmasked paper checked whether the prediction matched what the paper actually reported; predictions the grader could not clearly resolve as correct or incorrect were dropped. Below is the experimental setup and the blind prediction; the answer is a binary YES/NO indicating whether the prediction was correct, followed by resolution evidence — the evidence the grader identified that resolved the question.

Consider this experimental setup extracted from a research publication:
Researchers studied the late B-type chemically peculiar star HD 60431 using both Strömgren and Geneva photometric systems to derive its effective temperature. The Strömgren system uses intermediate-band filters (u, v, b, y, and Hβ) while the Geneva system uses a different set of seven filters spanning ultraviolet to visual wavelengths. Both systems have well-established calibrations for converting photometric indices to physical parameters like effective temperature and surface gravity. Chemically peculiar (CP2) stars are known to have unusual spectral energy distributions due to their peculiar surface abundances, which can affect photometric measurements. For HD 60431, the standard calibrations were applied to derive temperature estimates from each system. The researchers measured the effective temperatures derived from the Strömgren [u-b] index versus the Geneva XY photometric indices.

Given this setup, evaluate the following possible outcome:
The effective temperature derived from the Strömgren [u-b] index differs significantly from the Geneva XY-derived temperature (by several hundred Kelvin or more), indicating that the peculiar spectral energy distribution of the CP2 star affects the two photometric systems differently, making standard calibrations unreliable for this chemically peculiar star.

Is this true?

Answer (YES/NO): YES